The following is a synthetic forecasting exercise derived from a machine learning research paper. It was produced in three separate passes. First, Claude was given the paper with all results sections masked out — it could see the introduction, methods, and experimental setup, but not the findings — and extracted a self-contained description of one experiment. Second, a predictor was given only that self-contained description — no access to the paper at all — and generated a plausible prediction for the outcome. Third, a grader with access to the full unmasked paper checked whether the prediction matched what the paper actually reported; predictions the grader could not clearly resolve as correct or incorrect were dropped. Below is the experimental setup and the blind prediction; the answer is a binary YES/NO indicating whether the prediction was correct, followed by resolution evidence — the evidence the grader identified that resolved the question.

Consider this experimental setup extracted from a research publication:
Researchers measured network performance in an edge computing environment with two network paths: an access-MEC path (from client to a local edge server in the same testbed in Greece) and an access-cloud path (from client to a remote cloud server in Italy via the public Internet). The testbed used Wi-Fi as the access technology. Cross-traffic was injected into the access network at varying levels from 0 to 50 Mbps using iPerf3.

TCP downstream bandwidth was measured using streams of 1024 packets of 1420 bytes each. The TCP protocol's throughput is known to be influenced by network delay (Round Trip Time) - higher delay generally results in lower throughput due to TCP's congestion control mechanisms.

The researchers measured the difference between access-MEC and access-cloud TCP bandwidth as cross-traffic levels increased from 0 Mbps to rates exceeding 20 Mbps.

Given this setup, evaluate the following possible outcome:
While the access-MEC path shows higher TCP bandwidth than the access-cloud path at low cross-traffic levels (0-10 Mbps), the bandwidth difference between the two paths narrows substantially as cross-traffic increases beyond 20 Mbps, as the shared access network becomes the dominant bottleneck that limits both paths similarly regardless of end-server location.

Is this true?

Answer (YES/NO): YES